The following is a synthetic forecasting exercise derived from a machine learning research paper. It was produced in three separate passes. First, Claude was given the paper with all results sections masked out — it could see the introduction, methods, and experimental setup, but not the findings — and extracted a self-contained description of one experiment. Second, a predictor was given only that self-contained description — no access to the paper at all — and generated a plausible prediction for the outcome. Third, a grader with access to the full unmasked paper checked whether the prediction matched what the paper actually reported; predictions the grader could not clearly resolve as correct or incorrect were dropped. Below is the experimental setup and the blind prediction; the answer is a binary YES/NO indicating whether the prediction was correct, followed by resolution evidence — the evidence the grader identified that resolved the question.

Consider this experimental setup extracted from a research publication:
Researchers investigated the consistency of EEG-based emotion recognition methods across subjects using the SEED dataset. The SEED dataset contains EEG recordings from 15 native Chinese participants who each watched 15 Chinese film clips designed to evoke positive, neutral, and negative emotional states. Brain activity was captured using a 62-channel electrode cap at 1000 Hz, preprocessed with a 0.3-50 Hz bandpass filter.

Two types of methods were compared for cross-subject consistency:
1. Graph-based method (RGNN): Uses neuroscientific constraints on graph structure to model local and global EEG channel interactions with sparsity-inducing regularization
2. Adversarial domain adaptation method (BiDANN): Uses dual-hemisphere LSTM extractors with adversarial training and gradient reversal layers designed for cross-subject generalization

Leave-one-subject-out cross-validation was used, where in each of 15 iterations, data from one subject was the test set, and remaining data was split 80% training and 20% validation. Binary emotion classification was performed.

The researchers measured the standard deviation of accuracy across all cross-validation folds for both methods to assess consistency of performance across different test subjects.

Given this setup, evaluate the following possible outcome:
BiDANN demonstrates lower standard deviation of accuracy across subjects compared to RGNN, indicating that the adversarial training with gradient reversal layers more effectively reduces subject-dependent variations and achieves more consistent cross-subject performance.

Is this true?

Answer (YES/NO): NO